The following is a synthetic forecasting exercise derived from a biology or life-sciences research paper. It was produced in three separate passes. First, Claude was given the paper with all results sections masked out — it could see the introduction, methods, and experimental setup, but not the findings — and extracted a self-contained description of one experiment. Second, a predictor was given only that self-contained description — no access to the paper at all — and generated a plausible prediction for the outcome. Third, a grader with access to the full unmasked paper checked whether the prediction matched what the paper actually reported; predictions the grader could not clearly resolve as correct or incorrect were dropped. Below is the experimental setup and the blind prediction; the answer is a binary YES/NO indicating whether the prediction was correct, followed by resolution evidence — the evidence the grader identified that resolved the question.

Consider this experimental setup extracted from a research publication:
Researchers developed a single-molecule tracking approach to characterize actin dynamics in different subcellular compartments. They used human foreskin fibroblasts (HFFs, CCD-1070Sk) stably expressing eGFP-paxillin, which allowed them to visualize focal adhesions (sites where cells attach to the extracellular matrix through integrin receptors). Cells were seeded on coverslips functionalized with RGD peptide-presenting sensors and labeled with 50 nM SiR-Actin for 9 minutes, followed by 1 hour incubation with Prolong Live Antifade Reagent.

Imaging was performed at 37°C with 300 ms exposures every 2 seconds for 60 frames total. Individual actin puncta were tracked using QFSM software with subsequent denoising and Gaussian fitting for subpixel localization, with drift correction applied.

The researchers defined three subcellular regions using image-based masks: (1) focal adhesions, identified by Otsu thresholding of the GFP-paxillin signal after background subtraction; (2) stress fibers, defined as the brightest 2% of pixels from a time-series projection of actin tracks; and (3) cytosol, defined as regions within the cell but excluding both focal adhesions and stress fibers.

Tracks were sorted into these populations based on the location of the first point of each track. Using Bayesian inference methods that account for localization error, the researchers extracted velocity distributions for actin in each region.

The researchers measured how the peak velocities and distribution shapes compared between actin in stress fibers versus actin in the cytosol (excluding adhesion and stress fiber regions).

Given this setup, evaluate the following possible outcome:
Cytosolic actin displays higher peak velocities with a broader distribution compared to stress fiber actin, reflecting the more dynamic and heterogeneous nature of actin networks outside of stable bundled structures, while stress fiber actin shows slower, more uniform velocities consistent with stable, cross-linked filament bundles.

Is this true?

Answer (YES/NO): NO